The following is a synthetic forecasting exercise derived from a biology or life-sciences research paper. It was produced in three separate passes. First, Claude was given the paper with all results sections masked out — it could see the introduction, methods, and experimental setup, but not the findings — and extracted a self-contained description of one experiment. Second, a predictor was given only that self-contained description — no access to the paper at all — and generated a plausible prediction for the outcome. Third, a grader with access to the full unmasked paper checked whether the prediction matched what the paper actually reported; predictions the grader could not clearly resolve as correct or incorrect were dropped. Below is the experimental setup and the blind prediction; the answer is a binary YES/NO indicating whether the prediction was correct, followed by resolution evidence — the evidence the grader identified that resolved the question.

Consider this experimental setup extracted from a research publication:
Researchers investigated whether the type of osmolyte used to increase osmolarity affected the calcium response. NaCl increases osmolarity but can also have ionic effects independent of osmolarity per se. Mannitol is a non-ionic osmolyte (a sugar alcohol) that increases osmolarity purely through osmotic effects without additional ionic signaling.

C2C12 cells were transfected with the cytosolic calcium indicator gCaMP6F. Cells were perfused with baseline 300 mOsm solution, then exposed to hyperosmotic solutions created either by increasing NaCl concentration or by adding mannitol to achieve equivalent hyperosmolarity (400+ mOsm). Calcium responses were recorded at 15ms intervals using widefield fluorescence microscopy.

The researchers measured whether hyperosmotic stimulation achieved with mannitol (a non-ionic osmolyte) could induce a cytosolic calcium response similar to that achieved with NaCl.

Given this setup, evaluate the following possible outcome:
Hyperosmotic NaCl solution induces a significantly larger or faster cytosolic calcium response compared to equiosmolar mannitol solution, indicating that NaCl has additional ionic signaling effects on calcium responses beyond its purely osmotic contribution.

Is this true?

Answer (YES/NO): NO